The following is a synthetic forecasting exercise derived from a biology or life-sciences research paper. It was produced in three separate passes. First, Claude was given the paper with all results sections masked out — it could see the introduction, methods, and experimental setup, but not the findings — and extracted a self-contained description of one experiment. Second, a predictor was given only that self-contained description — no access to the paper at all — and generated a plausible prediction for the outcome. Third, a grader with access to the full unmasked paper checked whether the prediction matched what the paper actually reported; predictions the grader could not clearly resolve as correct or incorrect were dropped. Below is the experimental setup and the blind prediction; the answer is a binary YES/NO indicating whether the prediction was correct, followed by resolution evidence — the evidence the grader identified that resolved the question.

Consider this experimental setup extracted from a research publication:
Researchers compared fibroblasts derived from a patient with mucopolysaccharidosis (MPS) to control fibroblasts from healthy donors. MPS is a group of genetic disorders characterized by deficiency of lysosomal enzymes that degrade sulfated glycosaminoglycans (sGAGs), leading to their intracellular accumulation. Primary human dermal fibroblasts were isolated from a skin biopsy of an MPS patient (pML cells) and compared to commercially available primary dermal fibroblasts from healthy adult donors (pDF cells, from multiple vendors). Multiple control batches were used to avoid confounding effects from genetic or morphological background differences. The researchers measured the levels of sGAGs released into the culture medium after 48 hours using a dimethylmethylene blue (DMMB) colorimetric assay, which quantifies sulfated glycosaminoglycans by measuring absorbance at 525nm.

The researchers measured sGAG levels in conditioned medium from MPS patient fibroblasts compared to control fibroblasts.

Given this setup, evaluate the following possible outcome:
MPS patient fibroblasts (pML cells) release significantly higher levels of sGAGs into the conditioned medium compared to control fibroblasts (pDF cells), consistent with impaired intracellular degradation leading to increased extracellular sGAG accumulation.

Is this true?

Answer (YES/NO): YES